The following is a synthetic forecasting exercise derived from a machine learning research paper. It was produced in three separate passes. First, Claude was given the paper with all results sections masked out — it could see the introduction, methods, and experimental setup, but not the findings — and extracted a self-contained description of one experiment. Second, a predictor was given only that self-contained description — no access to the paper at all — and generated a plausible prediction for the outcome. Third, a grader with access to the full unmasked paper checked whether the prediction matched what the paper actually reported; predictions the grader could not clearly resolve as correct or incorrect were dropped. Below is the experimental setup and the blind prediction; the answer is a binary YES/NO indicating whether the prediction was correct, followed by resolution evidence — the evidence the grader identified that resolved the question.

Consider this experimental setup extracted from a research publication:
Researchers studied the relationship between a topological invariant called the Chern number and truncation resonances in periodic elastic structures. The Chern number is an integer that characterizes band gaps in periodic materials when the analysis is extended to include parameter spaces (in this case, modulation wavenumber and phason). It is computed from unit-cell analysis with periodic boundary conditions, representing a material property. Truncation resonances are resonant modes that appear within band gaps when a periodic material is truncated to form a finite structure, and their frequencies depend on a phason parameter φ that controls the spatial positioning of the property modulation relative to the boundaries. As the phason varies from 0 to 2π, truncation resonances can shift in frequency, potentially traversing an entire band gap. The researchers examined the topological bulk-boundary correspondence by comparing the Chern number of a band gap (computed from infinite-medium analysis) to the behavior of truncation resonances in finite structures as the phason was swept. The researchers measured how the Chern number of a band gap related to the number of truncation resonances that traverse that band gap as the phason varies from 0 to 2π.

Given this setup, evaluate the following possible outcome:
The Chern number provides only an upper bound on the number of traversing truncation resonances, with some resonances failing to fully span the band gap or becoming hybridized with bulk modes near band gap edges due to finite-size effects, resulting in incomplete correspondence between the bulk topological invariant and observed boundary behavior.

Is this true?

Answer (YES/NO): NO